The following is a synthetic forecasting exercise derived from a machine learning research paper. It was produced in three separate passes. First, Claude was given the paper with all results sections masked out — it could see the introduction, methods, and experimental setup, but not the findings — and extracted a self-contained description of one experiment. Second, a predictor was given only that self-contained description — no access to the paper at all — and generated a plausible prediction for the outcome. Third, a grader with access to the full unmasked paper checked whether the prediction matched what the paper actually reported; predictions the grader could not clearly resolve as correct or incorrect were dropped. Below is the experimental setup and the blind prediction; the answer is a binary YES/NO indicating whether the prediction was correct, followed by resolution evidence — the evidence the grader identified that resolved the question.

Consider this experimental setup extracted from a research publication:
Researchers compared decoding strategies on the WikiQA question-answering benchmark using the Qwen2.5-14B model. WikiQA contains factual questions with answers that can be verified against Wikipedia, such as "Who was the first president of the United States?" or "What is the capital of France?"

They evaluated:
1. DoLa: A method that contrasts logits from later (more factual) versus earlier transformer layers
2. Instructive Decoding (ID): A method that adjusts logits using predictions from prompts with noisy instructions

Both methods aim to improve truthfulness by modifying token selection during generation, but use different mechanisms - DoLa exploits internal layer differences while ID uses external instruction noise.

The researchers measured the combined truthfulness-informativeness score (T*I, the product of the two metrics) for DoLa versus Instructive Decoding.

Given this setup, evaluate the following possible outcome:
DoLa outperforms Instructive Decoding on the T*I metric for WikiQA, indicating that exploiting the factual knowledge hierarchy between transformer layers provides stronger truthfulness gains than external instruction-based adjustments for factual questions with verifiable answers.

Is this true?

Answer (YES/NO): NO